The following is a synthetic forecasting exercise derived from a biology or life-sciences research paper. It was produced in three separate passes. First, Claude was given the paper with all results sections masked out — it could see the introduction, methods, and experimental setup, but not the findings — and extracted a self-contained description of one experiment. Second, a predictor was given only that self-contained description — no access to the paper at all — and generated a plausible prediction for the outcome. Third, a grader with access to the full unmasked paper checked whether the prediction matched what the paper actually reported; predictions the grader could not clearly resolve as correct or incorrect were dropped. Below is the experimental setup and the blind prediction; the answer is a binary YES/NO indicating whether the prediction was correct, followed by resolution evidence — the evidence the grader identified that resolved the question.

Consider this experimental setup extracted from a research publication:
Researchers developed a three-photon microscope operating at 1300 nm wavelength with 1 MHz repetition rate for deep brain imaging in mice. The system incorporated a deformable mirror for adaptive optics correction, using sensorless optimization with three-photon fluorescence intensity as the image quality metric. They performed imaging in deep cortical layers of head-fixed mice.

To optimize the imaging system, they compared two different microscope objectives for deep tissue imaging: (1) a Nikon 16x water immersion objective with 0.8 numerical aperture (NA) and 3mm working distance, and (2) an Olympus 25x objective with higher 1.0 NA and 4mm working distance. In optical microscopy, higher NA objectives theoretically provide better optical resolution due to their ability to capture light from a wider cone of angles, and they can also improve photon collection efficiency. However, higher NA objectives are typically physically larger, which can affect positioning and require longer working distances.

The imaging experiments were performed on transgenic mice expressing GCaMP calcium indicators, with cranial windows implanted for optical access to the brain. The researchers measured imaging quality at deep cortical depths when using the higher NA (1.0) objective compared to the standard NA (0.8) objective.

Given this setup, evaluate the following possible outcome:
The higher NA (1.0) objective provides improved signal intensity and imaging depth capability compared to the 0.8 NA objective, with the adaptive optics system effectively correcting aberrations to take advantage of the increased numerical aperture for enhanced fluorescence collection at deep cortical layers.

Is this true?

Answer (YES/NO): NO